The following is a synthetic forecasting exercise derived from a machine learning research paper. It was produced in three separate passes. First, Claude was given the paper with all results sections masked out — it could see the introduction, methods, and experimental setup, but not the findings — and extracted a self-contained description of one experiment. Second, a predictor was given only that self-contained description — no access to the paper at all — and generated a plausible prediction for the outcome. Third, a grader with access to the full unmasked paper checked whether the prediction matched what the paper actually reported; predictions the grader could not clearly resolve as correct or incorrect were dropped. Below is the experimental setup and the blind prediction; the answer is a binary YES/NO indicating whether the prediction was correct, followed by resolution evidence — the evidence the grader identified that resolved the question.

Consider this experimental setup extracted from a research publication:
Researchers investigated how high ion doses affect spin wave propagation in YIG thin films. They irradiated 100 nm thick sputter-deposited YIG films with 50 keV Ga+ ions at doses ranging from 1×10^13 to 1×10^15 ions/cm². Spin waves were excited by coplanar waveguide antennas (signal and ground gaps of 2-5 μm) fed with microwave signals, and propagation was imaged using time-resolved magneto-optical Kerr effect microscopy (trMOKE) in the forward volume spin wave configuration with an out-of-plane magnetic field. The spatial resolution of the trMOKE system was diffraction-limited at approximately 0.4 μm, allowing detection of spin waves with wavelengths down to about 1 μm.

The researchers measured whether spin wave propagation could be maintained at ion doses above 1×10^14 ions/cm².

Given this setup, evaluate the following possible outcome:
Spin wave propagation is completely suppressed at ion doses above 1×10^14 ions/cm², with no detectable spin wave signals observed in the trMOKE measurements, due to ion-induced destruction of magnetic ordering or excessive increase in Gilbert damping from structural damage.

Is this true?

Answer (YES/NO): YES